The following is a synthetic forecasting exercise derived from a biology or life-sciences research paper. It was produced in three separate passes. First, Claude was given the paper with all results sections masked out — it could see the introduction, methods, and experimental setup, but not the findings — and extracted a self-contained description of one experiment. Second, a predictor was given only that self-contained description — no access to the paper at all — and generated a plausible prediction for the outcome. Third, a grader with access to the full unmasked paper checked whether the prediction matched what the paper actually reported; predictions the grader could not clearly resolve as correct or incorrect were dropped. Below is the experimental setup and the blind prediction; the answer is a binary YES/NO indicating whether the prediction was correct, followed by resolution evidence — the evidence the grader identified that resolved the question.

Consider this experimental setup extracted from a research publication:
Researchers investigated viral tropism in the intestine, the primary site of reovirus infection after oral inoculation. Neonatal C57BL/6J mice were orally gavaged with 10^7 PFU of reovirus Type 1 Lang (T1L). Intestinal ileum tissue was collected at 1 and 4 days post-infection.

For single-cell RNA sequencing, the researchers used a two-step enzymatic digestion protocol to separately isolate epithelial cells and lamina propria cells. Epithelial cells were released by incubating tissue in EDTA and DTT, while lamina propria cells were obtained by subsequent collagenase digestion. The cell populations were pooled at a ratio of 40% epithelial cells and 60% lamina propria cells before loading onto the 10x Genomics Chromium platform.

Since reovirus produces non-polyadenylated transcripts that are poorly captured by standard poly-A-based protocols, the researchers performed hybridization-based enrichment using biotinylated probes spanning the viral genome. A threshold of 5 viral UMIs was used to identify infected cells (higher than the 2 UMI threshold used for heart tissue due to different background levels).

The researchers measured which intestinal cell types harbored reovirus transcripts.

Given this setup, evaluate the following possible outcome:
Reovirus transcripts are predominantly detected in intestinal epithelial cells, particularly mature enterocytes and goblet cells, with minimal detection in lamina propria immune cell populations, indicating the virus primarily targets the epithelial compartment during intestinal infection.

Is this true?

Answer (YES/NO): NO